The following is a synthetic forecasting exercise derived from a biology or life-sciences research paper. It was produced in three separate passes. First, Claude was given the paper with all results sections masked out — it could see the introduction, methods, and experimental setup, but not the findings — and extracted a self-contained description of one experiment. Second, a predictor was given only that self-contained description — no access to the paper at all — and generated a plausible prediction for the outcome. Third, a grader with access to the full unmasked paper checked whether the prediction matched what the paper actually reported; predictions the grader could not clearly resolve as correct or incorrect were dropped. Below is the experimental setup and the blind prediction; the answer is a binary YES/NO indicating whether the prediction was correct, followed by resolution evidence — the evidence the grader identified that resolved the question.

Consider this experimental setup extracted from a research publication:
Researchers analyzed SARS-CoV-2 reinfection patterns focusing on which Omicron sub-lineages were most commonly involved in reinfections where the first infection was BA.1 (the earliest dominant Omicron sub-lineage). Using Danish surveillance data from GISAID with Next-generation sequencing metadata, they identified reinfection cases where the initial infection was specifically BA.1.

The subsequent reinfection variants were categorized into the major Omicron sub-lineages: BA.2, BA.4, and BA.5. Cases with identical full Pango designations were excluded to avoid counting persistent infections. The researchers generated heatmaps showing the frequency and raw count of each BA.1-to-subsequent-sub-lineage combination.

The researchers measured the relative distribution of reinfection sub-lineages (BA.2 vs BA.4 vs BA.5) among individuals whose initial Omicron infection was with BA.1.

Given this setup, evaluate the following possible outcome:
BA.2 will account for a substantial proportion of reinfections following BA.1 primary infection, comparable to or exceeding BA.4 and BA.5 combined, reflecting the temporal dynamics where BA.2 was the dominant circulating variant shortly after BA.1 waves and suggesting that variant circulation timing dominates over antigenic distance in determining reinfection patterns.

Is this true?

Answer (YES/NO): NO